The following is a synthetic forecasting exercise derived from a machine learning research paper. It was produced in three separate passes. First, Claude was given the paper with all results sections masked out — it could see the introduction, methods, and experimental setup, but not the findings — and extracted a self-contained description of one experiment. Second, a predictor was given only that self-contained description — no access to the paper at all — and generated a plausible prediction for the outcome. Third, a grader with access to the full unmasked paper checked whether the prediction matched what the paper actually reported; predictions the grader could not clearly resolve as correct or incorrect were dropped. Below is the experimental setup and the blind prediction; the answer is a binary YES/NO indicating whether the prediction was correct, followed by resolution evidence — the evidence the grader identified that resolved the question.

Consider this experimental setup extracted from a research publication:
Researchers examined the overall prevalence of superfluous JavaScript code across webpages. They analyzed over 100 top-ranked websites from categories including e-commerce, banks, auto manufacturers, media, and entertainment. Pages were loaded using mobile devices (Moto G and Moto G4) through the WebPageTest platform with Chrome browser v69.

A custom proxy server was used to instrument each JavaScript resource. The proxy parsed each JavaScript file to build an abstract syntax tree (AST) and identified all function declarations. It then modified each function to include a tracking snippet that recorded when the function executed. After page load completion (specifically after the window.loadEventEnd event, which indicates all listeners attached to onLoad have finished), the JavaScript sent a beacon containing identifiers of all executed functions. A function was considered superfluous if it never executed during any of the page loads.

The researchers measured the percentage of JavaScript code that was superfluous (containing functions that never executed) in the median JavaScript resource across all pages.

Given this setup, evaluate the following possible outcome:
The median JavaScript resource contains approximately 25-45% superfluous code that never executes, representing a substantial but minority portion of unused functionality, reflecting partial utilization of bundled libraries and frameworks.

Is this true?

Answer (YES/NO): YES